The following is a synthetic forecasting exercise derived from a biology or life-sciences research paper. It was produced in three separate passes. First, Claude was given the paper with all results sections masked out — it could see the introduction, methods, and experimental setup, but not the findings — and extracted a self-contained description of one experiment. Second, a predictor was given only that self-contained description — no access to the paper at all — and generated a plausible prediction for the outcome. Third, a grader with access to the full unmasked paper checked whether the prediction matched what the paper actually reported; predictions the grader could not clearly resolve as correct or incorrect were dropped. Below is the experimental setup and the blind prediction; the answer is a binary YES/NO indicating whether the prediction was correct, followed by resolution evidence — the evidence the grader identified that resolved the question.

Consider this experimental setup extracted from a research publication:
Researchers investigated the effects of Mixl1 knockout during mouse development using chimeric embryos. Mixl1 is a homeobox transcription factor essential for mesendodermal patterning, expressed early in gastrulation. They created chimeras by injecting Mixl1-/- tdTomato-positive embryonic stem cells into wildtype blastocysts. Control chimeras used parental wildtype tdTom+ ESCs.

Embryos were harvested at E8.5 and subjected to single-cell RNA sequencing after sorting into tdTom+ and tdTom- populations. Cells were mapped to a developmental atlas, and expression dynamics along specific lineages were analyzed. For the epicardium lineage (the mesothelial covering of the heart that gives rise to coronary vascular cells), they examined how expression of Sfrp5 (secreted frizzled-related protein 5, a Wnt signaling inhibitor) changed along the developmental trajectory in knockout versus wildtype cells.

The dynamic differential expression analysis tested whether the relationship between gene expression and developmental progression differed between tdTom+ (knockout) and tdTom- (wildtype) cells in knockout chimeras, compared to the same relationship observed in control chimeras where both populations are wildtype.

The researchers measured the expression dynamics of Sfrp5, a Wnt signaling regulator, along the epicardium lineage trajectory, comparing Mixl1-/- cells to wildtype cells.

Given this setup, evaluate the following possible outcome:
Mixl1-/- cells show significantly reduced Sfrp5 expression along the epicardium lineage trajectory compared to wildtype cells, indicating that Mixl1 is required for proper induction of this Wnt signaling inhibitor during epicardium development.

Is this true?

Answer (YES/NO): YES